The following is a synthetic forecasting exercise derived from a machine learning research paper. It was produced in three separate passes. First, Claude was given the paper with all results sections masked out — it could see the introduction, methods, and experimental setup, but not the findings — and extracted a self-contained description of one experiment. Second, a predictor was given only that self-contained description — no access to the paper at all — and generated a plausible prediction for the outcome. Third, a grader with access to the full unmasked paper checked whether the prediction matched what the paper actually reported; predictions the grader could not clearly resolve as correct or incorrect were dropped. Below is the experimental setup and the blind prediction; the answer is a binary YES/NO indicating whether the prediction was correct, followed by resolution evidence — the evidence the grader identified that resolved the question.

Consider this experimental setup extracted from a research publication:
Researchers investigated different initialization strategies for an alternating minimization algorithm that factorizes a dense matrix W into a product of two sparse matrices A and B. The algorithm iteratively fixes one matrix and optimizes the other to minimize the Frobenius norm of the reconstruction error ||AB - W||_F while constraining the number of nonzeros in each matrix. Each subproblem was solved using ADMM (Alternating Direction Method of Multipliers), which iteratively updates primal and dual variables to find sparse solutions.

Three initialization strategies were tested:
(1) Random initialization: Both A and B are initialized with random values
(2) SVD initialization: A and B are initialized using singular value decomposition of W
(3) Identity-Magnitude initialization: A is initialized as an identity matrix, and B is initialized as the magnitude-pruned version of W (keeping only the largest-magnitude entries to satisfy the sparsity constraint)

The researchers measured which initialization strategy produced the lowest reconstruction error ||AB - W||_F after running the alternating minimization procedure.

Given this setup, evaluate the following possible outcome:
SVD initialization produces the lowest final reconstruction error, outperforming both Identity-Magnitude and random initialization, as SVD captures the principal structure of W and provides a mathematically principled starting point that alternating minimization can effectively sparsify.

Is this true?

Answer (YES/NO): NO